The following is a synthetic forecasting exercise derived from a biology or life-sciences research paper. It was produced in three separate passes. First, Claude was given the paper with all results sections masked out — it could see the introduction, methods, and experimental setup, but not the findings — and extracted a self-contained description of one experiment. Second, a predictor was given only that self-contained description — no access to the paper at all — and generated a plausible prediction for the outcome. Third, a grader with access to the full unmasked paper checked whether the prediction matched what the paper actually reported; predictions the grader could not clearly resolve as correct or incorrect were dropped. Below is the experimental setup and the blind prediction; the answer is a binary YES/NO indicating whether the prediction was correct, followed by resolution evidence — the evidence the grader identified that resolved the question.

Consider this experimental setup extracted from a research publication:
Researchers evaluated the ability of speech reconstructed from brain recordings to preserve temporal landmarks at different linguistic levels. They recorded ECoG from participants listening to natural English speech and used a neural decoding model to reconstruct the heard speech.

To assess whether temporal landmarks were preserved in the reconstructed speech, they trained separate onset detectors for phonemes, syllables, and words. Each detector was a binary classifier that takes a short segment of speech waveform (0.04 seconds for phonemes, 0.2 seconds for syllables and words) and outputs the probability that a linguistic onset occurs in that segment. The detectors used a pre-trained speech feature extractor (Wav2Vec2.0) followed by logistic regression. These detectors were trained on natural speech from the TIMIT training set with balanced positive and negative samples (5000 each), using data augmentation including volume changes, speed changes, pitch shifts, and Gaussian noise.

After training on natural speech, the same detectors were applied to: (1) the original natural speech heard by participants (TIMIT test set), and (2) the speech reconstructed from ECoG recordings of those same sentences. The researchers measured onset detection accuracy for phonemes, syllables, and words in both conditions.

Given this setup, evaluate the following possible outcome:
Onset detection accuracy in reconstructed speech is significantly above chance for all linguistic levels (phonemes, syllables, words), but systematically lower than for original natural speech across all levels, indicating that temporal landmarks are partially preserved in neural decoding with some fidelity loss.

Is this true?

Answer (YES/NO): YES